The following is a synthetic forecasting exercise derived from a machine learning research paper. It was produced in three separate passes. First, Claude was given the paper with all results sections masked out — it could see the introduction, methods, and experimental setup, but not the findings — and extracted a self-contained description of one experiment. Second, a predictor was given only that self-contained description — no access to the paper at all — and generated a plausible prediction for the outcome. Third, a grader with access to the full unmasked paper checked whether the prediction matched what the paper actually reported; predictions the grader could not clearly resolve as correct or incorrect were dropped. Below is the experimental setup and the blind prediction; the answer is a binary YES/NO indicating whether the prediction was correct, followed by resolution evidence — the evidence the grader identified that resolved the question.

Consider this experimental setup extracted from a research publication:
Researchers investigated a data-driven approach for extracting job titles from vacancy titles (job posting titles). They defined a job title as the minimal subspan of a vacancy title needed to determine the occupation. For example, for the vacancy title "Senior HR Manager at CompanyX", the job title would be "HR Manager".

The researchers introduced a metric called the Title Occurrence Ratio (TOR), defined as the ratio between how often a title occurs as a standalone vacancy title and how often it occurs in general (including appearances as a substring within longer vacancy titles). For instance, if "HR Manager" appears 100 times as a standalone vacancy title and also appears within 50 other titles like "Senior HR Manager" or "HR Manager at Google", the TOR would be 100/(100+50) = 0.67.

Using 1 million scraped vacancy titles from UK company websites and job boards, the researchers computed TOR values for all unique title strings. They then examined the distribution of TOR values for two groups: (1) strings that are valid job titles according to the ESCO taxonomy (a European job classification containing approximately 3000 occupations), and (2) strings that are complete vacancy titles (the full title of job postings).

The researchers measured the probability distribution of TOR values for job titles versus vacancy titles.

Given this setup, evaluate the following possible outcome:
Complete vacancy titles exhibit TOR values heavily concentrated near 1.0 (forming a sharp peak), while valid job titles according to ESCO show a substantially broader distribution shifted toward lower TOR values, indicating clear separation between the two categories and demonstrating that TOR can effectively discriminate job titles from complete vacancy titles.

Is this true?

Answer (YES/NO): NO